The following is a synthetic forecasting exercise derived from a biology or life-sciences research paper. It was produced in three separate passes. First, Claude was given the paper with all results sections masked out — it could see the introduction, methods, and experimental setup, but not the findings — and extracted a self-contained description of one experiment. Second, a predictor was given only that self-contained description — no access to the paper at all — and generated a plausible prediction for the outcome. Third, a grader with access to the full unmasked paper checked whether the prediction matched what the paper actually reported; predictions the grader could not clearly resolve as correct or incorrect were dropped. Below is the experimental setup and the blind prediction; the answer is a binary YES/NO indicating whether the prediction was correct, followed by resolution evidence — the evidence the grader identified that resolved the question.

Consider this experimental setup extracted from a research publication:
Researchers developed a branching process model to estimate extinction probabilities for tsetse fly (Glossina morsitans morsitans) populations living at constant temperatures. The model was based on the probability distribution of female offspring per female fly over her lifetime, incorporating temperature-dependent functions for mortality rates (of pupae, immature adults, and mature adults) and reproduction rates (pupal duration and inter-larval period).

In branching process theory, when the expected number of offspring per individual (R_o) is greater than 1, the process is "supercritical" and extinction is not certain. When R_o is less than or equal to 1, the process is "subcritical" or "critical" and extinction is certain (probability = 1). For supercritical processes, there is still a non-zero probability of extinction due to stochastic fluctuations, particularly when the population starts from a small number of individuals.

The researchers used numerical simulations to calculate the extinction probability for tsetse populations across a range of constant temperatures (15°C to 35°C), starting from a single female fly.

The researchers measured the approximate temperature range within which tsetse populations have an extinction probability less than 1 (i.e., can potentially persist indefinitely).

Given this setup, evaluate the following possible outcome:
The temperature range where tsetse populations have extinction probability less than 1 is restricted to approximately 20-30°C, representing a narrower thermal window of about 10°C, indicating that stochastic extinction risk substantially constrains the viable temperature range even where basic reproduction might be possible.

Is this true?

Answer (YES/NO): NO